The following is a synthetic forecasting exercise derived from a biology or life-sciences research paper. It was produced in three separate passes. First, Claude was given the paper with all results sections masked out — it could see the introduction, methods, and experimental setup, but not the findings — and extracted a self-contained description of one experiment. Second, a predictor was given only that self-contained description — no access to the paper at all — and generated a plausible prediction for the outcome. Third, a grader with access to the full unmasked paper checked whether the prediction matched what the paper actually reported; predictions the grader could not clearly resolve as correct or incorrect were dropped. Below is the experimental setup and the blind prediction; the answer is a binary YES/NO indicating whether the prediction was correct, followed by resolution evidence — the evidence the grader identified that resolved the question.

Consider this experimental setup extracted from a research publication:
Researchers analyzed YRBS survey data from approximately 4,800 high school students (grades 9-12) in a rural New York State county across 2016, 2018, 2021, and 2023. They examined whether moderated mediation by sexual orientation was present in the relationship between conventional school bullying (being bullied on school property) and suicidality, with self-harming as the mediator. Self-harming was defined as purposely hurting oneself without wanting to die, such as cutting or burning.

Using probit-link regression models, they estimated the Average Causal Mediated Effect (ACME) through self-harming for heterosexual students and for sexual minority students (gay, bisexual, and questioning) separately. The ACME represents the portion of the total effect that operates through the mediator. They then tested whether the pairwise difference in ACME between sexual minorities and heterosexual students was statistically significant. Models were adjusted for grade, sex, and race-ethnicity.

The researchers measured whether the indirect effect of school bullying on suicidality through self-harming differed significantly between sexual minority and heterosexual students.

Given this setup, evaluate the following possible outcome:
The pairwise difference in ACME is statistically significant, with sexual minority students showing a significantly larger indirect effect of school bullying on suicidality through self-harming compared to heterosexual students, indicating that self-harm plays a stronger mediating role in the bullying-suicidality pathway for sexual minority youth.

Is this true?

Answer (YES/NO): YES